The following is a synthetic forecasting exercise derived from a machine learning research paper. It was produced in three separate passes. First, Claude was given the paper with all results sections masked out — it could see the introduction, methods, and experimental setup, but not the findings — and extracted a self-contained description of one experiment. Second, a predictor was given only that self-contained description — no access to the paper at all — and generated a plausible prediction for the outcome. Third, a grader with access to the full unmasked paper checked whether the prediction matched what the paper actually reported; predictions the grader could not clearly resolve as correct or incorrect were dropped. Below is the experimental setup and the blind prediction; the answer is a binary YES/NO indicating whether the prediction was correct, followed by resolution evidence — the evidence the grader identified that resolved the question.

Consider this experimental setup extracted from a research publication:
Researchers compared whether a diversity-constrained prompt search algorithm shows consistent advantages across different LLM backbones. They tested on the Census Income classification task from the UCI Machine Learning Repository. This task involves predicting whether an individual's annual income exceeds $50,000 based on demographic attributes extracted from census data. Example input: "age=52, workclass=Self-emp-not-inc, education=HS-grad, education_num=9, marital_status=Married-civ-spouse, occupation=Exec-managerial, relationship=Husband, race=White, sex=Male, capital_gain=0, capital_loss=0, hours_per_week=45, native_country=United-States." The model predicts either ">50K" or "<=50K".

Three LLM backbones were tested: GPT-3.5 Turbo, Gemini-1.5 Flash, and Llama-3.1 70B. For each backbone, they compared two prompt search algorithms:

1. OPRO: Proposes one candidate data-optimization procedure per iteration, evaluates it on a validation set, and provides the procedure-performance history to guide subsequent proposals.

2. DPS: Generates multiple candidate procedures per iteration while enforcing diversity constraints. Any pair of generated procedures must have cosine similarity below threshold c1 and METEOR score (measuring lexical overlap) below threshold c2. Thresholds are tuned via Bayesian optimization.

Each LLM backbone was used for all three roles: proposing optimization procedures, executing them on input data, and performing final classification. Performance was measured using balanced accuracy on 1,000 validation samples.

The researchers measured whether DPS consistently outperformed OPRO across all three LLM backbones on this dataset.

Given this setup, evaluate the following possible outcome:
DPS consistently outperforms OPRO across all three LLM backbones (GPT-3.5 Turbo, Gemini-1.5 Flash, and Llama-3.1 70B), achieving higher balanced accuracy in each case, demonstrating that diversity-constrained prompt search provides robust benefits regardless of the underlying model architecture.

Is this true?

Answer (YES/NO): NO